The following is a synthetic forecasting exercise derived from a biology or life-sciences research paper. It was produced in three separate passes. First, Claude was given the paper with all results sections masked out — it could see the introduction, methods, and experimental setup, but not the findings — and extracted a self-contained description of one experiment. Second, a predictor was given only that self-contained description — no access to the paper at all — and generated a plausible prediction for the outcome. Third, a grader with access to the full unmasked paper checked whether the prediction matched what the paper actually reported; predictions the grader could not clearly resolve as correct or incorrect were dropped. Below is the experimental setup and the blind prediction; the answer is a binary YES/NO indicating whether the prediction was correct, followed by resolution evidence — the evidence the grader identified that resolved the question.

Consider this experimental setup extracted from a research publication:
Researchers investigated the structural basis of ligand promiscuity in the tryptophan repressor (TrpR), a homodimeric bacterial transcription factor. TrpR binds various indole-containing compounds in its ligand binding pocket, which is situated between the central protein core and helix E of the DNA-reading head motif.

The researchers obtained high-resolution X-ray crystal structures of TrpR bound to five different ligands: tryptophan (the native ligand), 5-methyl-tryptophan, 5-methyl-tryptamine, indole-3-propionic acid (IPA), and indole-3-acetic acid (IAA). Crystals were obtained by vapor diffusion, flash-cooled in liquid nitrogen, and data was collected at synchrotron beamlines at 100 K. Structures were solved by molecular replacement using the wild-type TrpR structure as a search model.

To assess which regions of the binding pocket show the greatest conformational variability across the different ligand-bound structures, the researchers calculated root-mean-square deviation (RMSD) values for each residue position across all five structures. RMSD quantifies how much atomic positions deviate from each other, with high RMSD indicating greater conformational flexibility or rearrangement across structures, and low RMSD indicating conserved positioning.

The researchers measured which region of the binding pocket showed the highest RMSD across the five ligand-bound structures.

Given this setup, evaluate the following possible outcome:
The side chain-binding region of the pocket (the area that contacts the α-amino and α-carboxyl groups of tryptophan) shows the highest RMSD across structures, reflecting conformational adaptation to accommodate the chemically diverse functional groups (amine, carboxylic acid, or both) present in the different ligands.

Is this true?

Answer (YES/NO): NO